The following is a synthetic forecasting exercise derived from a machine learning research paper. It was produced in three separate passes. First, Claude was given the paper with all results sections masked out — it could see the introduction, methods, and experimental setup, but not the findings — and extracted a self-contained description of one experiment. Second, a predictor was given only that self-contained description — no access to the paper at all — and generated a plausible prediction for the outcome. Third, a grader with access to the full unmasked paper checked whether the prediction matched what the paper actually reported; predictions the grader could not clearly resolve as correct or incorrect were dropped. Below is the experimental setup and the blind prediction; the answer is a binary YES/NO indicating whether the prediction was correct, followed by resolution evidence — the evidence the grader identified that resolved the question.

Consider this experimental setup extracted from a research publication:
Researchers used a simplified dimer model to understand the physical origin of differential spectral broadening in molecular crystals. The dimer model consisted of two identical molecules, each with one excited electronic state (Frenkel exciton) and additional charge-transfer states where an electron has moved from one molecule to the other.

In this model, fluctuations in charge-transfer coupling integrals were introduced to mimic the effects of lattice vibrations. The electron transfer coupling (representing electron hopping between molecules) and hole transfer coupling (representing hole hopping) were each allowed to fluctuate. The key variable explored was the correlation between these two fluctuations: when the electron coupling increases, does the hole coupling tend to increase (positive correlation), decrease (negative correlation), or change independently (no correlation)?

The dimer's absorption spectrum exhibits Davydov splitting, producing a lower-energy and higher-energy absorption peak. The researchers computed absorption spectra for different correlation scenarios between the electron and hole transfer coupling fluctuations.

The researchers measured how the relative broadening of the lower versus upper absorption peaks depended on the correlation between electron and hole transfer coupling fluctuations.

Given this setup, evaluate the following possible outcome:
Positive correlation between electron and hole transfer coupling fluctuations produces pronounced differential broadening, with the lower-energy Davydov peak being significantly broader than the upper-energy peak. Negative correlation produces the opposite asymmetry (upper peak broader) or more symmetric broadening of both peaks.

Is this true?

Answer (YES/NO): YES